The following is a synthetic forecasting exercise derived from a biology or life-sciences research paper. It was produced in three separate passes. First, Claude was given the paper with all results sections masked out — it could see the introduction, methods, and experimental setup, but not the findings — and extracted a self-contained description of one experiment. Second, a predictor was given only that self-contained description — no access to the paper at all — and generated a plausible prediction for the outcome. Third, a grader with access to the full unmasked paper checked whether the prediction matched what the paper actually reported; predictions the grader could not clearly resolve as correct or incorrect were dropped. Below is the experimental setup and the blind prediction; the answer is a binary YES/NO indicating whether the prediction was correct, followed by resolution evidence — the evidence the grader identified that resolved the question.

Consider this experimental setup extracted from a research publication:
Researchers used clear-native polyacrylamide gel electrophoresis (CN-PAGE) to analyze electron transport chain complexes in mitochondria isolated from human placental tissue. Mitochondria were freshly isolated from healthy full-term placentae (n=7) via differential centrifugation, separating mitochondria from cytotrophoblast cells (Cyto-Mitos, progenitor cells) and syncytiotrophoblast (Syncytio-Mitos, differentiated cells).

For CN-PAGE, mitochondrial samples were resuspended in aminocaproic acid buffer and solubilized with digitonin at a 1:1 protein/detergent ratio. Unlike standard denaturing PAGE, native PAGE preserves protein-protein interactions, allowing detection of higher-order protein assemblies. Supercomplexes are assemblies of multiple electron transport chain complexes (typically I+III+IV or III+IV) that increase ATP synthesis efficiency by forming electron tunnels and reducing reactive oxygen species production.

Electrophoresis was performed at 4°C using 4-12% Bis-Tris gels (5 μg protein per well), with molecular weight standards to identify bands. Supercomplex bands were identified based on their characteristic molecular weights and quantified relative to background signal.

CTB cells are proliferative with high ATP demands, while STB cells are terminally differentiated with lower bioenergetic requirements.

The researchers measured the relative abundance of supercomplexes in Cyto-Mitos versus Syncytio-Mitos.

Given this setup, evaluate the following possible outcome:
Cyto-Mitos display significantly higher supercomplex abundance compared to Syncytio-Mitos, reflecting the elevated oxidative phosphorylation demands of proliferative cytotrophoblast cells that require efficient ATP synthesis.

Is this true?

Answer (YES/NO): YES